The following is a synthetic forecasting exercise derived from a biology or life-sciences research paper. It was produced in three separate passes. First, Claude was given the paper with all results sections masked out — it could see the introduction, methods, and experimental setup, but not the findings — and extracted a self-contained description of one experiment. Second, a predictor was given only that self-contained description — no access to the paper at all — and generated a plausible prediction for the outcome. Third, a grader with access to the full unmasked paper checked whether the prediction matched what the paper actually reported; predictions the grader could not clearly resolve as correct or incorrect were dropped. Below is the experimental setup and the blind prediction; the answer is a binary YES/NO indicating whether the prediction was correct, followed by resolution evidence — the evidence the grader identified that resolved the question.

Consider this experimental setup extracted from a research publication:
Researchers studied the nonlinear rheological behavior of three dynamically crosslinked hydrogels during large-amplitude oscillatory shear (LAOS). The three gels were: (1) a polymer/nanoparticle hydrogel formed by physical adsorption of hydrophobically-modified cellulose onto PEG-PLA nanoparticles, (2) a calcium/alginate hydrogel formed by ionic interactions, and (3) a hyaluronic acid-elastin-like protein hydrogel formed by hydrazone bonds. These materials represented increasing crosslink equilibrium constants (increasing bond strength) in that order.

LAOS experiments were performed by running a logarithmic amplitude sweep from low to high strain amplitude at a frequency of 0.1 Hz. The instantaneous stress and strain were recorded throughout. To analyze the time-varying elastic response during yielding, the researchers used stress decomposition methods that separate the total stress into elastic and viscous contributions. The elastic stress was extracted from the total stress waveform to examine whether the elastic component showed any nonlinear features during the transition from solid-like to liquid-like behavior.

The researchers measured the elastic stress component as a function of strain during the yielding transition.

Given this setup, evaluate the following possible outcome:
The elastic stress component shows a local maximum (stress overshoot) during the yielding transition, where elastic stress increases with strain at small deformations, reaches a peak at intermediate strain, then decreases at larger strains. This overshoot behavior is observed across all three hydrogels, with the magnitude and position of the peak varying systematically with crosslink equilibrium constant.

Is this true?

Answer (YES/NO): YES